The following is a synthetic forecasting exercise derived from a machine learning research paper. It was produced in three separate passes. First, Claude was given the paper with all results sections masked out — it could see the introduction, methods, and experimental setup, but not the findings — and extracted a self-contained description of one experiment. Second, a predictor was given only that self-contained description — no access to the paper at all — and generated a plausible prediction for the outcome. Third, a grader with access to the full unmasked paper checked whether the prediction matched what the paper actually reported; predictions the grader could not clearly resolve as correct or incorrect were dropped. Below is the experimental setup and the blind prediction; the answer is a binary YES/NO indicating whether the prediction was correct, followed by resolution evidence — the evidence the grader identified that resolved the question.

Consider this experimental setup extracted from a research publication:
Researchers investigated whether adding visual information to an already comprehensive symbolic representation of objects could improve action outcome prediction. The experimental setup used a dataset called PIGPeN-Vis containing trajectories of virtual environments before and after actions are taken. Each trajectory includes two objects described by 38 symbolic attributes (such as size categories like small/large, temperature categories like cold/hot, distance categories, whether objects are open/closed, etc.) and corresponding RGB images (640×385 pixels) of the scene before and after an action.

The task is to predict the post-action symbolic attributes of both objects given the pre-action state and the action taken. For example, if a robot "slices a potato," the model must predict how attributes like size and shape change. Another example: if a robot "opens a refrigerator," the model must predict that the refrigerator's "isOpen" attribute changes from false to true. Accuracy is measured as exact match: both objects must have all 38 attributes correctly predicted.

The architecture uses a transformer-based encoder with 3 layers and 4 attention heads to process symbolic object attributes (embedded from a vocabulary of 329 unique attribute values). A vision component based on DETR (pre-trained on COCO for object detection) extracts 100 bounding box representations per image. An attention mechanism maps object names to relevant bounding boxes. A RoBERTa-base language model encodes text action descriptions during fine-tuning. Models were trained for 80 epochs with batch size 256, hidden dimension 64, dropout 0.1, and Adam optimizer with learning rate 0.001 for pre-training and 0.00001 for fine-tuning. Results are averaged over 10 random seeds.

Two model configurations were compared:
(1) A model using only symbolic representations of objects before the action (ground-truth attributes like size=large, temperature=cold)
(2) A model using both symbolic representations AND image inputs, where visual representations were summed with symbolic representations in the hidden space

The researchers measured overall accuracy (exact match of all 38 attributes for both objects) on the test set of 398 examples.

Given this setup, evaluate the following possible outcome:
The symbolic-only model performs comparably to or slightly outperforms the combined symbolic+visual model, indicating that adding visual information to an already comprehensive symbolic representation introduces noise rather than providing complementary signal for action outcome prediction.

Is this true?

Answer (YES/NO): NO